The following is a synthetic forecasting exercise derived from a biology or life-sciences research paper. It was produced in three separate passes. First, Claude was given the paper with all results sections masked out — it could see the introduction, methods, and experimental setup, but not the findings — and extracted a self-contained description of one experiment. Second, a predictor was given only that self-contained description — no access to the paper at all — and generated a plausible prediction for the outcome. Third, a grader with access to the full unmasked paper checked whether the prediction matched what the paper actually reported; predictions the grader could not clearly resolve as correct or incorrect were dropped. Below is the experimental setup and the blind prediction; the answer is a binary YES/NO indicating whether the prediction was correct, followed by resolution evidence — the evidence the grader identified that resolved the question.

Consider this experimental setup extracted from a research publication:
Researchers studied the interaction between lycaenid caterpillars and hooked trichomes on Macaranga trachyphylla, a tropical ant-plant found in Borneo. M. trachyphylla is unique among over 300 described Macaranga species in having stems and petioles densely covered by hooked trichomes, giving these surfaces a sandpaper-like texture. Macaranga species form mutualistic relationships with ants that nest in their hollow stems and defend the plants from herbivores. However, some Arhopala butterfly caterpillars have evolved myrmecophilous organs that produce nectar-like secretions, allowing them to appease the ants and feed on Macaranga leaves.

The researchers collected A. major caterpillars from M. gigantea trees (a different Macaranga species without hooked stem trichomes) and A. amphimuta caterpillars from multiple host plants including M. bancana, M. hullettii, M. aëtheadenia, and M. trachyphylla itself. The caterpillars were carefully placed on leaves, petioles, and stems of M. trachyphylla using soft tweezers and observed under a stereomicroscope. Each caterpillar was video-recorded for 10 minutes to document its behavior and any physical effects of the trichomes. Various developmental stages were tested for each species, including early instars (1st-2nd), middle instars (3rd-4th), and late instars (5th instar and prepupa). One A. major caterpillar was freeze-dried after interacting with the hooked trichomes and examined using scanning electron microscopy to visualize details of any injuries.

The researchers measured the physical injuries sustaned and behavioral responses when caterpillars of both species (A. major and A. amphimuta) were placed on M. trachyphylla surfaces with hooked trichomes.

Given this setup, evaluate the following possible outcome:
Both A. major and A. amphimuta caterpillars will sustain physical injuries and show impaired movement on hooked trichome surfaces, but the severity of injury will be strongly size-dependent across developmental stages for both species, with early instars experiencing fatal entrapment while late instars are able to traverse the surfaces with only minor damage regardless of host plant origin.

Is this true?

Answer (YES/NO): NO